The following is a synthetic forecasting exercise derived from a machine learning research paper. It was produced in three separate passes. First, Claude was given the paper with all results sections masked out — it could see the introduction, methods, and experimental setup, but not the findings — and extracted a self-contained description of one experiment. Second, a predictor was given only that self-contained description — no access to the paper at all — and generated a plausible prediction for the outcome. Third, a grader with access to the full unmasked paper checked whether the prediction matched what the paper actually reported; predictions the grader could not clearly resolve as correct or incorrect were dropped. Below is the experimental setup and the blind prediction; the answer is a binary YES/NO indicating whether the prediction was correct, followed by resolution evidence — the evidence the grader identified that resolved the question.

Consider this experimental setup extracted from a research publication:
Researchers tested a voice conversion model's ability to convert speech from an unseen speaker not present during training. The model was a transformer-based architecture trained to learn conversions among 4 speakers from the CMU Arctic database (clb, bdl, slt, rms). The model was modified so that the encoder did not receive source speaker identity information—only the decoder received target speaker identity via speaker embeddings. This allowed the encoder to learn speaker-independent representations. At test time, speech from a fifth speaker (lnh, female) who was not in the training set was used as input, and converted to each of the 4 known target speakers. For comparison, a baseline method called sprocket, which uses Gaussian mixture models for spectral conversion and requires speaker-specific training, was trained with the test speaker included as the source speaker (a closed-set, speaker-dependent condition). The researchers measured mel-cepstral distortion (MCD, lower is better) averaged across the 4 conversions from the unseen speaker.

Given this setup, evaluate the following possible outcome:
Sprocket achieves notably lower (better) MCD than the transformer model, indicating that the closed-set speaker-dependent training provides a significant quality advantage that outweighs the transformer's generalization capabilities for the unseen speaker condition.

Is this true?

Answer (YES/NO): NO